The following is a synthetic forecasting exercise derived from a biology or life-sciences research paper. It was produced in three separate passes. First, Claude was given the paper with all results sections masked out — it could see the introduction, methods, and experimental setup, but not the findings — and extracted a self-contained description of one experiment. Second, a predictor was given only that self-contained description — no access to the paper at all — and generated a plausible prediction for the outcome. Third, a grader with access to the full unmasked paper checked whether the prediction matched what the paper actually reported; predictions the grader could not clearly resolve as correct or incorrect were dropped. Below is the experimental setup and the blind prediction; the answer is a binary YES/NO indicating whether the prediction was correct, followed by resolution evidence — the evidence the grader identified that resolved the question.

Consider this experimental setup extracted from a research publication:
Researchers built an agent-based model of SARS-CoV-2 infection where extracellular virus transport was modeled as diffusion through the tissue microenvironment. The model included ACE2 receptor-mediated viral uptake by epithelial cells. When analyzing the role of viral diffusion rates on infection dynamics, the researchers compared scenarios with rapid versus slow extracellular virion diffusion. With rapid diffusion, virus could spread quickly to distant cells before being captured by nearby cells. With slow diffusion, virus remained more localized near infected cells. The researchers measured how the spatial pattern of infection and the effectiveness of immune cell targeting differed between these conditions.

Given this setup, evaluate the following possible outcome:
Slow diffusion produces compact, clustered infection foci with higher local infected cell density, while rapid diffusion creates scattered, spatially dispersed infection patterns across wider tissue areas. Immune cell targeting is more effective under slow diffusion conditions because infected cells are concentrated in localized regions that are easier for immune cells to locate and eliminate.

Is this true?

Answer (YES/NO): YES